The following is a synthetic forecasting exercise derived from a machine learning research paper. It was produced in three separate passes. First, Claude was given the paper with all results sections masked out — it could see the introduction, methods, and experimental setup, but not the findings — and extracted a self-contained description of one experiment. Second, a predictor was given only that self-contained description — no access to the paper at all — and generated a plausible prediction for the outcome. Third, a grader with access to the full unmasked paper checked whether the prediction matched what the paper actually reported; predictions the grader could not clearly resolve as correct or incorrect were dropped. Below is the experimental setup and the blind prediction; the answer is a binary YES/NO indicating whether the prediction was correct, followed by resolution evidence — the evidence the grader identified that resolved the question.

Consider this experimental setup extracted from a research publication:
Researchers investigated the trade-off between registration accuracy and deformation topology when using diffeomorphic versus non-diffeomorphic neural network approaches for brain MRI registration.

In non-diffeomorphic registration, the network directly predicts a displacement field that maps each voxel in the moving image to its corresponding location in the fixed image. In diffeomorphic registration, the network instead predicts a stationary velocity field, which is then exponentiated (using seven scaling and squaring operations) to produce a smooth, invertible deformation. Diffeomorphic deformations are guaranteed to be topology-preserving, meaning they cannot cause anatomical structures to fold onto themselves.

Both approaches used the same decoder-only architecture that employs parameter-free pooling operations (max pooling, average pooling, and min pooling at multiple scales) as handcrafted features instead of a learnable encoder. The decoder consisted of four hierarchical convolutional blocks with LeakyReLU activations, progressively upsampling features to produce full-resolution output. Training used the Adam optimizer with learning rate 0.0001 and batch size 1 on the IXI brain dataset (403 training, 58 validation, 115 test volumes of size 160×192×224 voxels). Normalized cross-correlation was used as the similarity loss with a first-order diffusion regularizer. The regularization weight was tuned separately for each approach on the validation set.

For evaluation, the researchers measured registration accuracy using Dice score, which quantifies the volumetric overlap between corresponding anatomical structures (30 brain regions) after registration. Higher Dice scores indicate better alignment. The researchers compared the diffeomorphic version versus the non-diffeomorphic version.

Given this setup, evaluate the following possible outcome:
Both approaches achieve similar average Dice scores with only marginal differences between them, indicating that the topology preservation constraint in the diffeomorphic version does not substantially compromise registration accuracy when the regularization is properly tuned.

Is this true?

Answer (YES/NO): YES